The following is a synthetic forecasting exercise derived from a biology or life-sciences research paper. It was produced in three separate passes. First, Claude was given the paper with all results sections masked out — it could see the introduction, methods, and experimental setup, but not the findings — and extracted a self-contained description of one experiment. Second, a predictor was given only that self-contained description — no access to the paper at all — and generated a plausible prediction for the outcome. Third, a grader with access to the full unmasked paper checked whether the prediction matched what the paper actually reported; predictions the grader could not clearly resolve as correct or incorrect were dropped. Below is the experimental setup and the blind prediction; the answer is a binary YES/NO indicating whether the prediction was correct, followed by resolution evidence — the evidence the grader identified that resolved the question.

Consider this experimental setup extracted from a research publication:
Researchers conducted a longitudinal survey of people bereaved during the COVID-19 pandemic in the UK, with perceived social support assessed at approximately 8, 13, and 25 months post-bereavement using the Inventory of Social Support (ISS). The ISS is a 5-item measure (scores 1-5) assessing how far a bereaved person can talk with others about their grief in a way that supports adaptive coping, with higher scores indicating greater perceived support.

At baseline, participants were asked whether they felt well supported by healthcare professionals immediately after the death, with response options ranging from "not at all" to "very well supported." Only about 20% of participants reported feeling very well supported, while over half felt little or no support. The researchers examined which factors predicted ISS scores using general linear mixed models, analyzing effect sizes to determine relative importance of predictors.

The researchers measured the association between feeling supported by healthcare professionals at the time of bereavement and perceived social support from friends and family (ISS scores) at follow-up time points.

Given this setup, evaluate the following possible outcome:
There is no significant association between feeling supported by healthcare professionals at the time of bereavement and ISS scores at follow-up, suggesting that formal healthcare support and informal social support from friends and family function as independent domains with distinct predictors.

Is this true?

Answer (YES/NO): NO